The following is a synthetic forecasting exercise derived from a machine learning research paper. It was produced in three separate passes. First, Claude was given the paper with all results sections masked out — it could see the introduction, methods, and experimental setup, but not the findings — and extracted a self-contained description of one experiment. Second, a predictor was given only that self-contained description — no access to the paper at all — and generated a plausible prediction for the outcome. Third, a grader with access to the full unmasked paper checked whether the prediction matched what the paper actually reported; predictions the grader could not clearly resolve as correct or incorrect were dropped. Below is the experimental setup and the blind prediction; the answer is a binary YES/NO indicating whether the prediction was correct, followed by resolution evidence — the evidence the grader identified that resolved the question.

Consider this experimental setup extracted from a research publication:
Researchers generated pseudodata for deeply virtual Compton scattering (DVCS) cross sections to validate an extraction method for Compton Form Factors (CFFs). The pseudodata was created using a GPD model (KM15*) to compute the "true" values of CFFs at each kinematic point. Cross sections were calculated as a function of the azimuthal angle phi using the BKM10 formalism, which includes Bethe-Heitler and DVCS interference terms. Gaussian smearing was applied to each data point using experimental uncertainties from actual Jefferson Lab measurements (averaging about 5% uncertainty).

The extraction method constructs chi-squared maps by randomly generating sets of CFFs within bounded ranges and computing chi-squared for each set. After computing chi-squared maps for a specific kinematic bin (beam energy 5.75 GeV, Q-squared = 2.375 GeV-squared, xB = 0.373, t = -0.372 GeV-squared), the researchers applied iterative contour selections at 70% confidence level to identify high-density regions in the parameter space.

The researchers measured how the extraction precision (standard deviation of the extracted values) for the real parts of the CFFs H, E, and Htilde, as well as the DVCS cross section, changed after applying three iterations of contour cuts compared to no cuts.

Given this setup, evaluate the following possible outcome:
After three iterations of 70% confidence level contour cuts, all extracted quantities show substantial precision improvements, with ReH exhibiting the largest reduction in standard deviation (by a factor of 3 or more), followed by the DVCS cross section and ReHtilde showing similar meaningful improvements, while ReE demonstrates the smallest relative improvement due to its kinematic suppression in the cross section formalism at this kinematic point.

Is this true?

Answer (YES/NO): NO